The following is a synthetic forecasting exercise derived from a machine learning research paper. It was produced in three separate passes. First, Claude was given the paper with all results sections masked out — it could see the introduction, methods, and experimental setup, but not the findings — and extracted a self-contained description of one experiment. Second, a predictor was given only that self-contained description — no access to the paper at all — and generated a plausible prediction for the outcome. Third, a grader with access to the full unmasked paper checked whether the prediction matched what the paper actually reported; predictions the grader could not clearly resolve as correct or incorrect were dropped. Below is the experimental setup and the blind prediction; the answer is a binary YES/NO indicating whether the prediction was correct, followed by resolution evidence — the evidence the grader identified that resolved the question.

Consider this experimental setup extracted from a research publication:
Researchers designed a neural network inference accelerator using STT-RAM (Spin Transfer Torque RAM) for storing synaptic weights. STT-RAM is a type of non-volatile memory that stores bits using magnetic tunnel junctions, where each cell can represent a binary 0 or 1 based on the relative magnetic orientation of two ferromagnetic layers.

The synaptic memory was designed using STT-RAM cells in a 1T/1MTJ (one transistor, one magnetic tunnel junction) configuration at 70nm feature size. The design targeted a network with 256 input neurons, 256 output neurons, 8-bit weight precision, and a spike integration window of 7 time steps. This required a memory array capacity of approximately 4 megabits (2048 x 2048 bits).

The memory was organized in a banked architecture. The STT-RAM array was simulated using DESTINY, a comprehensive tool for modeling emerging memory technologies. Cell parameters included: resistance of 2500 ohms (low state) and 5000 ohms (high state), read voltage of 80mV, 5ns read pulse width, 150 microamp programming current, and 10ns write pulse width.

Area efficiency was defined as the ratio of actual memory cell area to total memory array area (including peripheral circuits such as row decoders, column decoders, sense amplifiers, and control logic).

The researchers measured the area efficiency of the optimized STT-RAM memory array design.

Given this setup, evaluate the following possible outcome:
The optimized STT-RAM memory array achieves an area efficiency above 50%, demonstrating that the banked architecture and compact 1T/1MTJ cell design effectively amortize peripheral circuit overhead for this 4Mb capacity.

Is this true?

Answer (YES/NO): NO